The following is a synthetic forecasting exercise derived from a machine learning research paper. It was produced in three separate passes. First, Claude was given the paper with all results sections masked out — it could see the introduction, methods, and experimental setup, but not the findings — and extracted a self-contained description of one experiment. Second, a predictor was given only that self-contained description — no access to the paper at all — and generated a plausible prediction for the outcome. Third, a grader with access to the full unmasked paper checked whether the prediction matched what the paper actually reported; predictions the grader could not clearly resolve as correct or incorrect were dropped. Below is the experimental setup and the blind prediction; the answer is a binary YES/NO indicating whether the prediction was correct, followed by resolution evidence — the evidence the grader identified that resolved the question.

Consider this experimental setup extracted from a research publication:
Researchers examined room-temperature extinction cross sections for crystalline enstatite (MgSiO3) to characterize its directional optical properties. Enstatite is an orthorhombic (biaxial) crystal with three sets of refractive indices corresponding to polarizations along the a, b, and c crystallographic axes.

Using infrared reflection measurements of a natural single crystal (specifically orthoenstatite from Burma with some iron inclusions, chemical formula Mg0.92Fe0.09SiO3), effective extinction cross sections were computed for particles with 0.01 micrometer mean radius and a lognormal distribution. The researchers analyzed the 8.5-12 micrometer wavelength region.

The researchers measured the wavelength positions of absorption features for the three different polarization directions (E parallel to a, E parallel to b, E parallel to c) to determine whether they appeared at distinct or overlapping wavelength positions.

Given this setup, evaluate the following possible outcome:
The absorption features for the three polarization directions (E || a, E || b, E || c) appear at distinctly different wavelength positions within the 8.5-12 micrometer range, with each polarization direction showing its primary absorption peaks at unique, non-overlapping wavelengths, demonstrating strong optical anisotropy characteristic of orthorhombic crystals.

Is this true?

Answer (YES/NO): NO